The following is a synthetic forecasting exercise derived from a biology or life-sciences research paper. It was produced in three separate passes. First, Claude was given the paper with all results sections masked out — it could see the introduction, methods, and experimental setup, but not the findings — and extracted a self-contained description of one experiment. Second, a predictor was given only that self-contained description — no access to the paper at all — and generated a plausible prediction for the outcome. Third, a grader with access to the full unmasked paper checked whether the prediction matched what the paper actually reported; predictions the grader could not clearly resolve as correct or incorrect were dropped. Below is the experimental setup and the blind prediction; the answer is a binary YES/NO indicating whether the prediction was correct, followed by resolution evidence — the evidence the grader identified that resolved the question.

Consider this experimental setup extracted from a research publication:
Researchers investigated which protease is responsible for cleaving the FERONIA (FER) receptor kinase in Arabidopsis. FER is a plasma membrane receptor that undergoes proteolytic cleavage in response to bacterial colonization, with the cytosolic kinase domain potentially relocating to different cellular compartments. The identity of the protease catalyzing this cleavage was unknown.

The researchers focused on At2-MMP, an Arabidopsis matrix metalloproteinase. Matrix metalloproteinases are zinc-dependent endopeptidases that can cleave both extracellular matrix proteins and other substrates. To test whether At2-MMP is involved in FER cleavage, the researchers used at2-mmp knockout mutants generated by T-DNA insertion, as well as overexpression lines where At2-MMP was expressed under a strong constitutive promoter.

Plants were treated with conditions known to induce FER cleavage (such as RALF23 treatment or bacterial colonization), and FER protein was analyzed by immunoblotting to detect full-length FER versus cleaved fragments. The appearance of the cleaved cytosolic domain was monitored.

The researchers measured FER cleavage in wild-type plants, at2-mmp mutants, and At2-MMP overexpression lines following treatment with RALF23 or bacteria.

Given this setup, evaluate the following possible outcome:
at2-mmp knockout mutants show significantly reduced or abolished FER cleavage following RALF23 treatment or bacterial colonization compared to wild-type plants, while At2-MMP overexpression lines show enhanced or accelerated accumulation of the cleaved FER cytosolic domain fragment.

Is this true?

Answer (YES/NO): YES